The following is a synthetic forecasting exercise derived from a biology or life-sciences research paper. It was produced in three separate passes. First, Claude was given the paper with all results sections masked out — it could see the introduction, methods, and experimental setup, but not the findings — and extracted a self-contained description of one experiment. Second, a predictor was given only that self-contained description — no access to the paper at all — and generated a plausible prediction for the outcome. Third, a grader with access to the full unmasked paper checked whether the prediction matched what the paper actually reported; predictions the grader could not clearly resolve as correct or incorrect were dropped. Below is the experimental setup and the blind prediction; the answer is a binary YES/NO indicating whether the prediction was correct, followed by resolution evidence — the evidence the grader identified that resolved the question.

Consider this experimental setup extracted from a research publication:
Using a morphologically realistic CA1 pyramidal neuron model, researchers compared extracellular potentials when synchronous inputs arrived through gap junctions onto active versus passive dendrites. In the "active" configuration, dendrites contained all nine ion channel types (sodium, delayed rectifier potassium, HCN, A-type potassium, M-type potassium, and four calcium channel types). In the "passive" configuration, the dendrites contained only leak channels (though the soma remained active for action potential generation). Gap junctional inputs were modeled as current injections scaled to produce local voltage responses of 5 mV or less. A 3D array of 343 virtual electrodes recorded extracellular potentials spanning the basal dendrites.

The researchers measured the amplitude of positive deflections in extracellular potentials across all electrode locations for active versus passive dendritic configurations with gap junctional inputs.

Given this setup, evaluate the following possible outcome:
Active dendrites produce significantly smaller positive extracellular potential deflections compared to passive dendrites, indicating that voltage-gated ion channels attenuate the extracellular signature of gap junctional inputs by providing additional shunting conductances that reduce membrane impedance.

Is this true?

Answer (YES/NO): NO